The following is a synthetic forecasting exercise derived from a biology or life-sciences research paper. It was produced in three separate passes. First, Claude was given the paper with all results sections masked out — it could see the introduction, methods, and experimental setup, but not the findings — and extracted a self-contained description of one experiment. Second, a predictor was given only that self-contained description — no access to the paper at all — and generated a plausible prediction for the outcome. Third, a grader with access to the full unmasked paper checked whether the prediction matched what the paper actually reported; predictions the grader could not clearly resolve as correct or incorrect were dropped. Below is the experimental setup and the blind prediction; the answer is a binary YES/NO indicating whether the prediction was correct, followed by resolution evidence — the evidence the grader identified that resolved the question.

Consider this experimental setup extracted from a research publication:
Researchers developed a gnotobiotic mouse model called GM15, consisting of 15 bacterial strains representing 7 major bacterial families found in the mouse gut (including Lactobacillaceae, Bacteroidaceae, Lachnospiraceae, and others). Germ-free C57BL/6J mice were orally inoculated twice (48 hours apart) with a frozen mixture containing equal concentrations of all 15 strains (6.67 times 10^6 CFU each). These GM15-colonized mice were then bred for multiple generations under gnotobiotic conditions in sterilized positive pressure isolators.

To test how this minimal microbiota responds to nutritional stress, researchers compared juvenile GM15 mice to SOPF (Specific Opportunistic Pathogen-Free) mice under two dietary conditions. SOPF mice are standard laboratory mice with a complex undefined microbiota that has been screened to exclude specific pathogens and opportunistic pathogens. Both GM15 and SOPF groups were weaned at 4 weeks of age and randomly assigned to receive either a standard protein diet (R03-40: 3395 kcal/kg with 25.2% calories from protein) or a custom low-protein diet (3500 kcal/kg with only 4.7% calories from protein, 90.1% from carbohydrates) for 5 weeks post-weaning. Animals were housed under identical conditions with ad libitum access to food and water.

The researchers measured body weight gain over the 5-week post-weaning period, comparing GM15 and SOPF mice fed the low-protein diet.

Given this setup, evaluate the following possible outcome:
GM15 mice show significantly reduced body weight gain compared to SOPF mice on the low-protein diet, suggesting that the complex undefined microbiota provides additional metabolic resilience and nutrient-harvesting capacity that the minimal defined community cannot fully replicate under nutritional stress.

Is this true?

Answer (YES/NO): NO